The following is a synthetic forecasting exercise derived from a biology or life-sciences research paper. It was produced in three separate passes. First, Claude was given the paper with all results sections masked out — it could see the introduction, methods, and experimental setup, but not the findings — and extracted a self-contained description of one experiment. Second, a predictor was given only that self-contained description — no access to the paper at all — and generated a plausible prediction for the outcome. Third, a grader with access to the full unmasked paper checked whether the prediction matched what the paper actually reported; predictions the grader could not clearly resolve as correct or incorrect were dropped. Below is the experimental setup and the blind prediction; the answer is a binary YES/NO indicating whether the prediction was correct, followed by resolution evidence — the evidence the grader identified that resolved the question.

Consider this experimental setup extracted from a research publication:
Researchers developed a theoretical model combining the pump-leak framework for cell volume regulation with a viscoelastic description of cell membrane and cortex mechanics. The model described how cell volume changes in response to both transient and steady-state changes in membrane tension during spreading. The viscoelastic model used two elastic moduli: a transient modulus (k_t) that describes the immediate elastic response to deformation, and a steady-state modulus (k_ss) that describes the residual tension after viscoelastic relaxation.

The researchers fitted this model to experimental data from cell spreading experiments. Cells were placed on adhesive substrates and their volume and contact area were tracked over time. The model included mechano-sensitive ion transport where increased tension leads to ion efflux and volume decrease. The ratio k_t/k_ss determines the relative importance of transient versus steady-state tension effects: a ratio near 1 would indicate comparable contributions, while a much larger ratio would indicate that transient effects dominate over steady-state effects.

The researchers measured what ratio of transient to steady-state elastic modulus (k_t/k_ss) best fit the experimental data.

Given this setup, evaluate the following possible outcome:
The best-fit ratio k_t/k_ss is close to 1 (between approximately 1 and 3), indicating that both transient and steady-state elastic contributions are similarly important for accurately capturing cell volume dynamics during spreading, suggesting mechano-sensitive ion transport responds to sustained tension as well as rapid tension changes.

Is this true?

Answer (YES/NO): NO